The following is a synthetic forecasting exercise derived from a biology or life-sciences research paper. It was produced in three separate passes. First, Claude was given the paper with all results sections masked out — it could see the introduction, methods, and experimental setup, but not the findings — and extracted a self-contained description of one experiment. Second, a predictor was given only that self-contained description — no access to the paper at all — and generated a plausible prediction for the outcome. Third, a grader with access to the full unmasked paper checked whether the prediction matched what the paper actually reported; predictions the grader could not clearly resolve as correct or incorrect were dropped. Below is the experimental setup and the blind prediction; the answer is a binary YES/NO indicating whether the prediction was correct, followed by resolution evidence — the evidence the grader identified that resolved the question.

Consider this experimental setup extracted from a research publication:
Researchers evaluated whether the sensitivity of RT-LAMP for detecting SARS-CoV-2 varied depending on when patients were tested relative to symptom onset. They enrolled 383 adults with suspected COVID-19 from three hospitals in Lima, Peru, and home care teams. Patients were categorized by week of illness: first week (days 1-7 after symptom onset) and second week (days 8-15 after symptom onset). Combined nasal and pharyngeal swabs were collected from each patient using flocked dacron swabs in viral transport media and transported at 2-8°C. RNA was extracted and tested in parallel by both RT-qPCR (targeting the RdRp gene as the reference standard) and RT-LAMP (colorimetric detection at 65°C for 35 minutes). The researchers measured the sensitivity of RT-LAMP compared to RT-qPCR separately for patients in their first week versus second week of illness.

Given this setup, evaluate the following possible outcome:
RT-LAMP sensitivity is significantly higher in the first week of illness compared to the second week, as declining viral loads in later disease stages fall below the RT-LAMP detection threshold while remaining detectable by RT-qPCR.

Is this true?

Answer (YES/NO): NO